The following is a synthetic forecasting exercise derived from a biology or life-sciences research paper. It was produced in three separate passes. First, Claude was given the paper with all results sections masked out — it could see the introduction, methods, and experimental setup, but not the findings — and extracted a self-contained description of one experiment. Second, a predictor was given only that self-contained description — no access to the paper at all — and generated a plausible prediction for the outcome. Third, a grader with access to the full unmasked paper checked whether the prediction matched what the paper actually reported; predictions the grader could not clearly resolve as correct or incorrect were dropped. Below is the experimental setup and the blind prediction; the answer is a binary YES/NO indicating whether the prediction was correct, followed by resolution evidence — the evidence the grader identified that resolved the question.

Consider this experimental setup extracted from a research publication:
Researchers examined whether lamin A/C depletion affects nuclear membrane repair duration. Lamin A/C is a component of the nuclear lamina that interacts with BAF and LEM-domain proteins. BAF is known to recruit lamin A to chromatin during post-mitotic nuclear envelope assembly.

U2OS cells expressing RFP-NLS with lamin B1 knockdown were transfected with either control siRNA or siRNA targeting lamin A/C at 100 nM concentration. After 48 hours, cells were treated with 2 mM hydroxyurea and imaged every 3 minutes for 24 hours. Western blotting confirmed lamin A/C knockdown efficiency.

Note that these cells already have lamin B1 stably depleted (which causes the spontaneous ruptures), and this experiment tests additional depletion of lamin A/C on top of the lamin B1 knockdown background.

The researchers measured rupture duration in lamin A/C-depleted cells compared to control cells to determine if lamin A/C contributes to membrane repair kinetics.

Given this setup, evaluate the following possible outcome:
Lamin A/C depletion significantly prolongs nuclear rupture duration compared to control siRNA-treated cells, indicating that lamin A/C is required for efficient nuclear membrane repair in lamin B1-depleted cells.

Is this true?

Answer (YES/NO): YES